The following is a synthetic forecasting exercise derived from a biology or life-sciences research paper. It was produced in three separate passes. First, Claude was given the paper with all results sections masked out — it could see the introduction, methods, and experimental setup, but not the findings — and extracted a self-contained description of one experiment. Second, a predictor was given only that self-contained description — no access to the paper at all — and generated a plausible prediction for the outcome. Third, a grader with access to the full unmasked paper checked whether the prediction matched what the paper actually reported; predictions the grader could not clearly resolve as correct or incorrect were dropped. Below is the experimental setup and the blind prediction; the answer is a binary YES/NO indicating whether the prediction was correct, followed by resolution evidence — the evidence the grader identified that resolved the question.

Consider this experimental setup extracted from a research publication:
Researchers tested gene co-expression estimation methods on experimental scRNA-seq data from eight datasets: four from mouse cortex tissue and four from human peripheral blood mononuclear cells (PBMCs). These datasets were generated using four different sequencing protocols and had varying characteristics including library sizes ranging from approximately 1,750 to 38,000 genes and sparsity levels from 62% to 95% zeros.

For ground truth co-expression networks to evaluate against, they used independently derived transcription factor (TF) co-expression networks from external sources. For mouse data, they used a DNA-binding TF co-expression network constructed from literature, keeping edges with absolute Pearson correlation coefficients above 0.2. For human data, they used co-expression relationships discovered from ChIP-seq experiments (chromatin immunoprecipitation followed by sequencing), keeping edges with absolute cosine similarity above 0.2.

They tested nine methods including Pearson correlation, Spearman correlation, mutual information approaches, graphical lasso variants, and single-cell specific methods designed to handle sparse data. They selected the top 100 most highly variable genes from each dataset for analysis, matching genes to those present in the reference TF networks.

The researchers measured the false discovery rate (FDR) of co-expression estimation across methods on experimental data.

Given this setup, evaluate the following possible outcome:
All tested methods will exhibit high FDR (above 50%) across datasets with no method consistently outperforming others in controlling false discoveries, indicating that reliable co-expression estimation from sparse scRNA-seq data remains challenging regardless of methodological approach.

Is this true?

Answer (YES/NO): YES